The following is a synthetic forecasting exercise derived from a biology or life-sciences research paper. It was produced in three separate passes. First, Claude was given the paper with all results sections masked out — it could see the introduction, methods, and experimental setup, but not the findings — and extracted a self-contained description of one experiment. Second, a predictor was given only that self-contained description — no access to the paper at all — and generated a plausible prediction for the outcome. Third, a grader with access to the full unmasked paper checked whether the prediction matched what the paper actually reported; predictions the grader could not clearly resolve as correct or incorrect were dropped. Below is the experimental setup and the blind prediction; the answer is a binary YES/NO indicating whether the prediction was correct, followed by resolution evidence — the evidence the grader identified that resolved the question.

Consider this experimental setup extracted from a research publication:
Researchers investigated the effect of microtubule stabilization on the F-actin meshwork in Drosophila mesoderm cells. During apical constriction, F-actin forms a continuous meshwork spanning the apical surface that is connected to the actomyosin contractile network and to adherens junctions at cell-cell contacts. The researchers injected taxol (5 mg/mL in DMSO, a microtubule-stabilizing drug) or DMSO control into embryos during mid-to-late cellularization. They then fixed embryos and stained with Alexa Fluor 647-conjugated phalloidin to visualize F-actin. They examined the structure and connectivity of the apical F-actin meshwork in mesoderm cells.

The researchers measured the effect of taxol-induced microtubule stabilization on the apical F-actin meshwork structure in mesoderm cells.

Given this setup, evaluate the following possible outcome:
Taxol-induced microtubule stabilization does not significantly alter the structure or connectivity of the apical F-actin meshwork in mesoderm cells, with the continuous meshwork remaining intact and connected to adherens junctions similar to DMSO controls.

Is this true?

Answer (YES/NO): NO